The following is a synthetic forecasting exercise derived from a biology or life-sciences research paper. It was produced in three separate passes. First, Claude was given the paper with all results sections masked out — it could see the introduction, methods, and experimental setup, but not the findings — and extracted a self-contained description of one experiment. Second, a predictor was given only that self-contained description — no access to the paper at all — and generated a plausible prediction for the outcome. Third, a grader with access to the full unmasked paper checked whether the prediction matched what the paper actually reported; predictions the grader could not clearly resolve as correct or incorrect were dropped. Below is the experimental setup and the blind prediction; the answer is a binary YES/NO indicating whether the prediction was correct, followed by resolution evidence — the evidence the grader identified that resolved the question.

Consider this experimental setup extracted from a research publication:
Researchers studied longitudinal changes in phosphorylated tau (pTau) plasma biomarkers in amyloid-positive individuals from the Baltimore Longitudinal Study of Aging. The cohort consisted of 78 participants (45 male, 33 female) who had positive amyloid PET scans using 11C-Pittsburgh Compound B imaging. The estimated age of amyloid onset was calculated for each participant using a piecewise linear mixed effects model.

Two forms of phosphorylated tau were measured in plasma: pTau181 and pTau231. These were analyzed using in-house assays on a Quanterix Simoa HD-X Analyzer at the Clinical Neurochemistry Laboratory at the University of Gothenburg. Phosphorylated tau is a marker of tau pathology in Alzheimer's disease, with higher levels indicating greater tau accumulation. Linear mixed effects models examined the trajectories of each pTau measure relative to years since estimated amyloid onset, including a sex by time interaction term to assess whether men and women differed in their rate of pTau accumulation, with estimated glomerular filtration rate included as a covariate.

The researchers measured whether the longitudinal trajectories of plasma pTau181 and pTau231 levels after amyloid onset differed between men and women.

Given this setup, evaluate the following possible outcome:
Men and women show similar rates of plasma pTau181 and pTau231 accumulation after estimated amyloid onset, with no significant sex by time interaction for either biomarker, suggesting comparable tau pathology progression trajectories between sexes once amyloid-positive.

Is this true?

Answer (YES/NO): NO